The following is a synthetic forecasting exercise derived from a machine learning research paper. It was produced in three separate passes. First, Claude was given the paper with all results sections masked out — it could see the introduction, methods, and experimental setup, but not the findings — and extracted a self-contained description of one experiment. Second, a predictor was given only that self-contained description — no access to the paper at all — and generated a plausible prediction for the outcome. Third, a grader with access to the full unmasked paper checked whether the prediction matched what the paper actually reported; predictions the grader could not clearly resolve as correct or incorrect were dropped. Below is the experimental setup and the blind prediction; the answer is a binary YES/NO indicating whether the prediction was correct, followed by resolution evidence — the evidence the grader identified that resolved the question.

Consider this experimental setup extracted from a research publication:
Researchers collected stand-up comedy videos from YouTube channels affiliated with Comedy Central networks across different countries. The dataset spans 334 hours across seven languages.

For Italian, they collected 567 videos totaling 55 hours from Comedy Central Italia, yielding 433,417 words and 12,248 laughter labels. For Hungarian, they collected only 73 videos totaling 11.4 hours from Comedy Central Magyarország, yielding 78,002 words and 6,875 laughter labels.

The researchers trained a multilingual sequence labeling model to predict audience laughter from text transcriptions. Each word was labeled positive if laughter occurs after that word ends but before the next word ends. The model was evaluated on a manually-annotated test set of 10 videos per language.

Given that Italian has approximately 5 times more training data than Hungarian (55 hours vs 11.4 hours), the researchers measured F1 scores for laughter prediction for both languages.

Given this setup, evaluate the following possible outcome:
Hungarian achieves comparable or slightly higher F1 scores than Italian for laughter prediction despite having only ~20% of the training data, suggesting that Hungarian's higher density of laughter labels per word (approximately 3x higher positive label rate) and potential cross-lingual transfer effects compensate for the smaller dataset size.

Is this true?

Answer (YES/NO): NO